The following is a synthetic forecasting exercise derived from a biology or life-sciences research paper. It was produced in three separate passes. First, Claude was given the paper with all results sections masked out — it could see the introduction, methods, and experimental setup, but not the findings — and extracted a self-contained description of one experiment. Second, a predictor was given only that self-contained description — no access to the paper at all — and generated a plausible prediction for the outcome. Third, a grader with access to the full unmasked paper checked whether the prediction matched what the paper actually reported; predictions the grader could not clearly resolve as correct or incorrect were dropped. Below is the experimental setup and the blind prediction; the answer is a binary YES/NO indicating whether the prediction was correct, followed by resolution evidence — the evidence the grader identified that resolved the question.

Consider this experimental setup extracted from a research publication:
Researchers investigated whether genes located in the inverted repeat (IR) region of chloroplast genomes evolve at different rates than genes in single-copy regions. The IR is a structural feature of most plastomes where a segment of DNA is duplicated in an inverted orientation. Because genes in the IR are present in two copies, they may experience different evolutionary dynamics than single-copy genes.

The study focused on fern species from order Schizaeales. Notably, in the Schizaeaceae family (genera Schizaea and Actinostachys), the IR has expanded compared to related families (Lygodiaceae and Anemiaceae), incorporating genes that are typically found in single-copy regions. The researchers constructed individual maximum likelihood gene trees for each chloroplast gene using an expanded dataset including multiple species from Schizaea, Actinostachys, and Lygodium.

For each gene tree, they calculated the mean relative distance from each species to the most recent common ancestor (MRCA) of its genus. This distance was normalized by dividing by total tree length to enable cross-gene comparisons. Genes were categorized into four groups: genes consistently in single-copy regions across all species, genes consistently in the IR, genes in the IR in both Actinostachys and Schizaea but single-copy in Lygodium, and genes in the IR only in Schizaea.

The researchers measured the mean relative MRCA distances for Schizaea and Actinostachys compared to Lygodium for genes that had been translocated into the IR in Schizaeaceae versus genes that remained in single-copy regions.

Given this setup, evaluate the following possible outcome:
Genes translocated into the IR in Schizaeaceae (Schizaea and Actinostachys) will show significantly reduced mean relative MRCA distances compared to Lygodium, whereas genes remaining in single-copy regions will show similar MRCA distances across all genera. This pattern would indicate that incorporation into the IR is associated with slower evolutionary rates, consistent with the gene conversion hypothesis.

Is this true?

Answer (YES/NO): NO